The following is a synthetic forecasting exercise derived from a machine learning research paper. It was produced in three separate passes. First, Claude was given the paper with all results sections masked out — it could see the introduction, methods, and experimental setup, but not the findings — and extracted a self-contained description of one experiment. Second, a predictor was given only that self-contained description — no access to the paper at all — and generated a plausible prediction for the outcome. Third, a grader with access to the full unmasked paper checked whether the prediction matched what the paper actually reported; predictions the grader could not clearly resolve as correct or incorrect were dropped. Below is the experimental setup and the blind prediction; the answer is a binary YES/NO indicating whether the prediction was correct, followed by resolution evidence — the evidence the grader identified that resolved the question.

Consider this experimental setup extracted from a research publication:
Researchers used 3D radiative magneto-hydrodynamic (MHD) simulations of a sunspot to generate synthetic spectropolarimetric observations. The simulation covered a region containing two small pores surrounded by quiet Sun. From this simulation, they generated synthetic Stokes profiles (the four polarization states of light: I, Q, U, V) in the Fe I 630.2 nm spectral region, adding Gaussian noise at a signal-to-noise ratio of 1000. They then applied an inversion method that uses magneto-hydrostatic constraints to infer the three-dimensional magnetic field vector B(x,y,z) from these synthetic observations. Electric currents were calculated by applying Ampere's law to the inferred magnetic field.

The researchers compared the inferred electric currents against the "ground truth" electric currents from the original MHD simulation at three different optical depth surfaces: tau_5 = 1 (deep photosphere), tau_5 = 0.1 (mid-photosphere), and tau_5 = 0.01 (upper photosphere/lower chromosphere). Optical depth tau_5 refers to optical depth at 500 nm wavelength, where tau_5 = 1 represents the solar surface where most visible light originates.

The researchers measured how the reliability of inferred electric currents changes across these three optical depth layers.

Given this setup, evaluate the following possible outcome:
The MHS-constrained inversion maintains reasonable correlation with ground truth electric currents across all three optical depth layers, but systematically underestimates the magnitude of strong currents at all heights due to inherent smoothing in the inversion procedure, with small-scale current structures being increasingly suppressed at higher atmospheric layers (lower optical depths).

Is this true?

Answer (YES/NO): NO